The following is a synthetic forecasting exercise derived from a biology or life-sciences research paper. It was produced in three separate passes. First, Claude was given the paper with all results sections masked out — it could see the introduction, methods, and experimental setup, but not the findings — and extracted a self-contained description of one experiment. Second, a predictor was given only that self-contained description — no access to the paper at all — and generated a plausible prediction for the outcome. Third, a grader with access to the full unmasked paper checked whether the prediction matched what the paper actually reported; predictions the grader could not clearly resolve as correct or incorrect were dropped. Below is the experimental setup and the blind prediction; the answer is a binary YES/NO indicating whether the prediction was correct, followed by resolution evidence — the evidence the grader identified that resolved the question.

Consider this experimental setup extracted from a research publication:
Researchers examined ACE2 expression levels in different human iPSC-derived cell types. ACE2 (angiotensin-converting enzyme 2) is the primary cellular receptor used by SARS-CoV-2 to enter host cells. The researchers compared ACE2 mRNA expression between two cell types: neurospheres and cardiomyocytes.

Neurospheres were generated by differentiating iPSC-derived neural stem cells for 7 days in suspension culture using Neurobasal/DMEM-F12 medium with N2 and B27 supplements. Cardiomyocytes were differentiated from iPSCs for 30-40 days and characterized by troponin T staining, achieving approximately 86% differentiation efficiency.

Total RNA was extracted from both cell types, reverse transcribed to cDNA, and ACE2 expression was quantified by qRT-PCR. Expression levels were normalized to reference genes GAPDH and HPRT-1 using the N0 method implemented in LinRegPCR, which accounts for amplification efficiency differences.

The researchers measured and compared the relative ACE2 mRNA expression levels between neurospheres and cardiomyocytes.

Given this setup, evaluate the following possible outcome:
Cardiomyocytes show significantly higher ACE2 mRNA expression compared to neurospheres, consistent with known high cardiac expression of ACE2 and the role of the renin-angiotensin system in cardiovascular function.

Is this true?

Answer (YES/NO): YES